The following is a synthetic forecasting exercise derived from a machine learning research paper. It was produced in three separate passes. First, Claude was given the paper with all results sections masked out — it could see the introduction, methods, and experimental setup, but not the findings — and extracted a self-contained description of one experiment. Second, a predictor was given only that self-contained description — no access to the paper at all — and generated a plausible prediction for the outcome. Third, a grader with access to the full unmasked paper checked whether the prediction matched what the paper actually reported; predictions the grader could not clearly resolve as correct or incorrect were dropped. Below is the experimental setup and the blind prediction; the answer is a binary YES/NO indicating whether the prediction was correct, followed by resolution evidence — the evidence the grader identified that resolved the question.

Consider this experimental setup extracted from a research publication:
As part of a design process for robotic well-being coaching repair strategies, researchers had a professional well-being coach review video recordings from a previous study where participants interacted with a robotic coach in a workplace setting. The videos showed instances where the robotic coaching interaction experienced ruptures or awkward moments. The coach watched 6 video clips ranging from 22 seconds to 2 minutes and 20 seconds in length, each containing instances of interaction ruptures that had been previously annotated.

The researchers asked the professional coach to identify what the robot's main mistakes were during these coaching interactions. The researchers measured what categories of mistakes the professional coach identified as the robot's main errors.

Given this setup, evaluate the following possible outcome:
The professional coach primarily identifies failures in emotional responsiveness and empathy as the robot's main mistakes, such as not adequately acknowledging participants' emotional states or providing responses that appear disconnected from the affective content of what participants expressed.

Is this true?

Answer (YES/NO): NO